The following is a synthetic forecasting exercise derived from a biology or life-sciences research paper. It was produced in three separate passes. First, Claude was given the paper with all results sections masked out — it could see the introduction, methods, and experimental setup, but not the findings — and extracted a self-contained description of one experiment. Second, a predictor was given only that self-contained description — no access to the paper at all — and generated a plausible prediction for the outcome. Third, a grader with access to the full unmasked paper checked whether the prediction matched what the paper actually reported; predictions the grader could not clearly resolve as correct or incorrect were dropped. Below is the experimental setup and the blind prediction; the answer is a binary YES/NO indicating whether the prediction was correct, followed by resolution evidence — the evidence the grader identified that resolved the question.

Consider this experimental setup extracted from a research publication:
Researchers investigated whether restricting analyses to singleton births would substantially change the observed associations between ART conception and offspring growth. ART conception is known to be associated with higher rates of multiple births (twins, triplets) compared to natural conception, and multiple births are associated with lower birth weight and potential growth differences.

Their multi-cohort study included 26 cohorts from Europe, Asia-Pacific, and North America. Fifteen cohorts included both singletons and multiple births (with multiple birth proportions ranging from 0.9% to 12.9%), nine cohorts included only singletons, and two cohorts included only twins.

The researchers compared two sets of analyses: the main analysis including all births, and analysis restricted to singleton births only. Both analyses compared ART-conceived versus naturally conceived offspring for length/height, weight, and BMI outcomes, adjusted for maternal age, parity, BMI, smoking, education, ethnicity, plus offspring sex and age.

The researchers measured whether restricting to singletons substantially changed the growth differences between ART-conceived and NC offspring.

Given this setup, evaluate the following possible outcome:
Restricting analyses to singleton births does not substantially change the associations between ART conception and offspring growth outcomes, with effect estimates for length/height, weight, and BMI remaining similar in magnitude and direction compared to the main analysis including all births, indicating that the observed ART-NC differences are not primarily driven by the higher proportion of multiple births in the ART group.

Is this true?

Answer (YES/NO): YES